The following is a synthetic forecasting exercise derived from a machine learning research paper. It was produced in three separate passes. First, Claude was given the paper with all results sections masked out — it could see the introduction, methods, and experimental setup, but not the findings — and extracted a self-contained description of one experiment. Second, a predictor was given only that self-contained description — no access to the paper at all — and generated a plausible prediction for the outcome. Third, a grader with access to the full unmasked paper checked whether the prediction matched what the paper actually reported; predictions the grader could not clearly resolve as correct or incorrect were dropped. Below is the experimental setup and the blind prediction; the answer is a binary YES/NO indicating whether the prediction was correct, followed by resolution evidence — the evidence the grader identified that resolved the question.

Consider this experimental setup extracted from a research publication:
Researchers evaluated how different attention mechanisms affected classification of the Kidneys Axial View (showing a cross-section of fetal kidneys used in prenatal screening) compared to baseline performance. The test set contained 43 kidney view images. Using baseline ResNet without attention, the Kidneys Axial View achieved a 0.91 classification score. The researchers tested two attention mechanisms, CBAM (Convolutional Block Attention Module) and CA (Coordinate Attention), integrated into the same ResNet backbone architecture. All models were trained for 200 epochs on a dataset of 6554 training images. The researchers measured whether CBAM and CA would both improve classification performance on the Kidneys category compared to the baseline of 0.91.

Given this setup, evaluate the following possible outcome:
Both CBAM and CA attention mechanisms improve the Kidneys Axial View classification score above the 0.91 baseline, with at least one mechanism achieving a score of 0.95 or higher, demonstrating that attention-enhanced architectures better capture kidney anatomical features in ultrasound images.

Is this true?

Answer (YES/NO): YES